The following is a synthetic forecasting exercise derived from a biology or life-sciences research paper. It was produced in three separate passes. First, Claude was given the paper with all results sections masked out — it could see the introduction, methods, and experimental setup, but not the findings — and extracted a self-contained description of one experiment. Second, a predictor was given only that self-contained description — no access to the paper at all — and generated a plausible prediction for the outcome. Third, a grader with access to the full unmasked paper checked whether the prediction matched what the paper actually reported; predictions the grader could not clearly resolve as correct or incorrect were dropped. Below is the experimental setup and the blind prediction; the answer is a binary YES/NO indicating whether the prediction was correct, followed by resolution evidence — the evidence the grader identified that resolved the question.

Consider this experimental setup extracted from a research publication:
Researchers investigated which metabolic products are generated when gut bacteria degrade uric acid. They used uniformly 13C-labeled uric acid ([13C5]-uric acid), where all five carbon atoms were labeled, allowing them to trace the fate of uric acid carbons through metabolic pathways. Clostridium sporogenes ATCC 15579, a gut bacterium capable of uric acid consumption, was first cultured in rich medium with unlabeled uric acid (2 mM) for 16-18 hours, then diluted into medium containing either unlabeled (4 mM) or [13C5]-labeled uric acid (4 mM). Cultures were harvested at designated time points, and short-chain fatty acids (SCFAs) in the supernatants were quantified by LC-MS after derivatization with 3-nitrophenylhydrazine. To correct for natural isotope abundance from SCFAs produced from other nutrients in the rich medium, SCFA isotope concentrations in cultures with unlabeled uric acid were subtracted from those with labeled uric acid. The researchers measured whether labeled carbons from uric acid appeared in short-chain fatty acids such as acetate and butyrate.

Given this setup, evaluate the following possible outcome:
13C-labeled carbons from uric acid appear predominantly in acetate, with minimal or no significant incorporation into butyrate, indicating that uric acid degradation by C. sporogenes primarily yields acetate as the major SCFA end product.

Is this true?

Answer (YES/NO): NO